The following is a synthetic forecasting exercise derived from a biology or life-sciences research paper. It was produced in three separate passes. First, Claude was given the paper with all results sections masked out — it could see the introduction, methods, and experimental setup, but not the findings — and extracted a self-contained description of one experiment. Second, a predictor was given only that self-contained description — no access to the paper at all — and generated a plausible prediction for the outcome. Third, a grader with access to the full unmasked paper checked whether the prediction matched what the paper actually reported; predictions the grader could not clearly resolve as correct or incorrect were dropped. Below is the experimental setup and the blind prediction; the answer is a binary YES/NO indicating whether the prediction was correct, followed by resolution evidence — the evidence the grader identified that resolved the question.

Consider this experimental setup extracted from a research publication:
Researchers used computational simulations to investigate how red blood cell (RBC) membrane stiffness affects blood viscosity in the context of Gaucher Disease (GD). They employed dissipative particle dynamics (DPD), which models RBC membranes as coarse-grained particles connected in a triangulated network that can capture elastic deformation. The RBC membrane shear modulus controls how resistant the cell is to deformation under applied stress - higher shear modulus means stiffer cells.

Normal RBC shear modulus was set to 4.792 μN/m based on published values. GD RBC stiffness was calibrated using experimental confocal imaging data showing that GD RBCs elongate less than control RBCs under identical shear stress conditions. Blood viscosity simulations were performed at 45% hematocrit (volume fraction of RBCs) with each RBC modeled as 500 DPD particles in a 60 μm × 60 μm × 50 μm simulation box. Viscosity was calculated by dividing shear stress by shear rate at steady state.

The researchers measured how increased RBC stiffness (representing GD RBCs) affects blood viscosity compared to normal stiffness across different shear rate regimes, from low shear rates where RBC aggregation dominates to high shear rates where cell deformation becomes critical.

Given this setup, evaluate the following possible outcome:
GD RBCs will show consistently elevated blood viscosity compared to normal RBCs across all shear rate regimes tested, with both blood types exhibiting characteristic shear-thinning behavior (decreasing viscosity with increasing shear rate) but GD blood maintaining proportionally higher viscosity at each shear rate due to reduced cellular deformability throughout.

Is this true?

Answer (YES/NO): NO